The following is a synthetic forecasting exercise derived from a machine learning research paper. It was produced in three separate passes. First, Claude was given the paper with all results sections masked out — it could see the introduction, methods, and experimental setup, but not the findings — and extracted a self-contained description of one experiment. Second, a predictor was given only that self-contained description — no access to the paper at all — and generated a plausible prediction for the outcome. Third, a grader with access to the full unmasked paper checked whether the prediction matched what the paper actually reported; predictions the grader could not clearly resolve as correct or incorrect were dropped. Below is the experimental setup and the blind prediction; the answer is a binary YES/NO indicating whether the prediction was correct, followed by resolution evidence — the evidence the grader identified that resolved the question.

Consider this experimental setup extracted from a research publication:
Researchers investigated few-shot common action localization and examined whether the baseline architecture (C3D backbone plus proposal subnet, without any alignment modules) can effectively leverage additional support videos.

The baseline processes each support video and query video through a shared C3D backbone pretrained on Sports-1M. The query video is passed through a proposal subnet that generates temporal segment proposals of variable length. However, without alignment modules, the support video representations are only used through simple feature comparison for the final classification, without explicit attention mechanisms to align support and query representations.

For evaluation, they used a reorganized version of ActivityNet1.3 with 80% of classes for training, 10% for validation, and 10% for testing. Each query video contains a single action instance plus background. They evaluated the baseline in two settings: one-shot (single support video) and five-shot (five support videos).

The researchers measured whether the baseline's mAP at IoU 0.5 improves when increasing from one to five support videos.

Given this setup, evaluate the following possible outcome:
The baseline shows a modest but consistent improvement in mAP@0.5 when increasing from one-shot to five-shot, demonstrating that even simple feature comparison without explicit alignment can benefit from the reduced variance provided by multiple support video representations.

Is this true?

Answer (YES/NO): NO